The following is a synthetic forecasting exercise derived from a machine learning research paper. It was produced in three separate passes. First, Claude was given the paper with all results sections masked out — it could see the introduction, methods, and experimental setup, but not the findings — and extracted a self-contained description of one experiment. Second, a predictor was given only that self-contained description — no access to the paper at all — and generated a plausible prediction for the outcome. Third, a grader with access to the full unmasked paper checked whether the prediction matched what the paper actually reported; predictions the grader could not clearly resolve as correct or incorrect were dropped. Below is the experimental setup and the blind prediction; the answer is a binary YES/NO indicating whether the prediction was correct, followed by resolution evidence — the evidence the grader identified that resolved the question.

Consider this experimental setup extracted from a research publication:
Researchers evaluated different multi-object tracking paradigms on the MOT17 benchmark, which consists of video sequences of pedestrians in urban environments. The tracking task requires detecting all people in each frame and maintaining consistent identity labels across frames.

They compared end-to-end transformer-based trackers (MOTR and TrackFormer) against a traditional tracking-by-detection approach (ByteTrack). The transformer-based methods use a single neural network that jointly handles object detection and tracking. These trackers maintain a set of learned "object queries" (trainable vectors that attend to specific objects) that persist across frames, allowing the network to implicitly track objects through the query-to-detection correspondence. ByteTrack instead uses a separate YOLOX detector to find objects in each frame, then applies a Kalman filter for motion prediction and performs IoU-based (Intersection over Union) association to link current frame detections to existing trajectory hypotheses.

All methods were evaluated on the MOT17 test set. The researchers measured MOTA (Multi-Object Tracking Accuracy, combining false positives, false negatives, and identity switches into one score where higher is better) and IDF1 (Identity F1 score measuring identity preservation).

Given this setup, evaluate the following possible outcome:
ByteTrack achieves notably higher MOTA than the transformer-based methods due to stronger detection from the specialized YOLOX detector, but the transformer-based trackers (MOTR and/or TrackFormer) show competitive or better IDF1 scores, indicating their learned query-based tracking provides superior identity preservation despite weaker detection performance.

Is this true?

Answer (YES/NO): NO